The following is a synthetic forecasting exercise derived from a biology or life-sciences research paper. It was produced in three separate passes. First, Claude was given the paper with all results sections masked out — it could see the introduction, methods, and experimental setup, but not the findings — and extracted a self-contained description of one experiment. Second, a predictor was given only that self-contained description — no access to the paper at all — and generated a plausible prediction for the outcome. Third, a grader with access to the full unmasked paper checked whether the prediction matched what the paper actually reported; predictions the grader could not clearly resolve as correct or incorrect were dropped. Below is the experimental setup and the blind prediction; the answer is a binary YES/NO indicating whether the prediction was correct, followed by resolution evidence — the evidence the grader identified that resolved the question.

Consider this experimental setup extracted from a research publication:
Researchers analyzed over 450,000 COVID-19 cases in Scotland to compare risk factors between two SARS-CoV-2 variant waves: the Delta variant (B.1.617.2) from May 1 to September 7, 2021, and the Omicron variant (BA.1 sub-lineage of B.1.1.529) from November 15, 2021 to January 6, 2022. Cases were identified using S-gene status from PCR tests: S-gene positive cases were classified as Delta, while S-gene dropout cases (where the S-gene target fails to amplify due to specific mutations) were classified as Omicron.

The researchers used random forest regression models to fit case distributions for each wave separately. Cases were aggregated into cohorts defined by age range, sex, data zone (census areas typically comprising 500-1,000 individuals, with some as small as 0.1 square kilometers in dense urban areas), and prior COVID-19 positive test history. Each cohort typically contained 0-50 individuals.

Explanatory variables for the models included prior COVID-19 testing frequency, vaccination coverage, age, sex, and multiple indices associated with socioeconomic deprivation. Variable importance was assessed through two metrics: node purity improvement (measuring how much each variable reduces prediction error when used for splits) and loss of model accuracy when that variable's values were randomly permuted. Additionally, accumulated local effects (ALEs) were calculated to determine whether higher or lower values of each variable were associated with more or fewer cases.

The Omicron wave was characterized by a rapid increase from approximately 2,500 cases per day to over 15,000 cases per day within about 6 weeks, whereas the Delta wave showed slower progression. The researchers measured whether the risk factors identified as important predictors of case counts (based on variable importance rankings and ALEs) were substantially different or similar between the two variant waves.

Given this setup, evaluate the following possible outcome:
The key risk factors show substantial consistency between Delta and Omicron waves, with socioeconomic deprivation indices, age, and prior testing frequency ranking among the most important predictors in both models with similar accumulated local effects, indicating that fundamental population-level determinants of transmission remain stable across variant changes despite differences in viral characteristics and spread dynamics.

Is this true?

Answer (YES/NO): NO